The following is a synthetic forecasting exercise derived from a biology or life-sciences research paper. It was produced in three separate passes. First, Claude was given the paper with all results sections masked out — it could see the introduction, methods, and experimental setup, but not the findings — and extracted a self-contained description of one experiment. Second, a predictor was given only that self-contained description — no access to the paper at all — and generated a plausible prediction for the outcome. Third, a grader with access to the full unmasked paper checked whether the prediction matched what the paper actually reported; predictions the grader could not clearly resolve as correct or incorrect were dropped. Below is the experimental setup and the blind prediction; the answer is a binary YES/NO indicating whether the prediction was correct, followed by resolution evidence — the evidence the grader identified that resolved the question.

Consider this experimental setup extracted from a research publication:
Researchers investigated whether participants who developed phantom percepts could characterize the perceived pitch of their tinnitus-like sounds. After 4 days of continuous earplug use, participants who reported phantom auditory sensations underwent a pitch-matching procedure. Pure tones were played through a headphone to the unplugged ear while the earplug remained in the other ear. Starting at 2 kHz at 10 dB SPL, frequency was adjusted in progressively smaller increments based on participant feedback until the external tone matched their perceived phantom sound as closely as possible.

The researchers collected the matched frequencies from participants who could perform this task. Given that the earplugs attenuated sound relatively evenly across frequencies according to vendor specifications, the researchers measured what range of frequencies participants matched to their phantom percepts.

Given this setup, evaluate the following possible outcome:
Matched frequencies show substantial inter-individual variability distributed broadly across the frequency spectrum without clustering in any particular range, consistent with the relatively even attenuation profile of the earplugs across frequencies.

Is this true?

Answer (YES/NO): NO